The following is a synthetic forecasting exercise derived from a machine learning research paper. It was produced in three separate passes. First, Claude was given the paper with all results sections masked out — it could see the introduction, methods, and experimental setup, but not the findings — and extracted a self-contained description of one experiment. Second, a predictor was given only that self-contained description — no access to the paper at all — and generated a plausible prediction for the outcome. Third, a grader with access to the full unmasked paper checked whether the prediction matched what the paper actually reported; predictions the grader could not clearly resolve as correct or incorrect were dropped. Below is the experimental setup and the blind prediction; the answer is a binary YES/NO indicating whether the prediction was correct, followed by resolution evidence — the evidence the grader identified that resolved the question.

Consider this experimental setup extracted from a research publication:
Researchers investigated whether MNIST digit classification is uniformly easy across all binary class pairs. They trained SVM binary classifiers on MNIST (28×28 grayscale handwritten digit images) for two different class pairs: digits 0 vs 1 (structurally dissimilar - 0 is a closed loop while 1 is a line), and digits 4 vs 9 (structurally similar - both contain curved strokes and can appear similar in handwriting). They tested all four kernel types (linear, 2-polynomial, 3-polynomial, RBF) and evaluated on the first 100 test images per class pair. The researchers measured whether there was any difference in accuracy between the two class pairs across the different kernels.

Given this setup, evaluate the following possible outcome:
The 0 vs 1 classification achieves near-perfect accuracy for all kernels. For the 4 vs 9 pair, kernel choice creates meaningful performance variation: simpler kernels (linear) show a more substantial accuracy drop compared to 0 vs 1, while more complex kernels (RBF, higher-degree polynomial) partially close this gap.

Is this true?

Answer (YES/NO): NO